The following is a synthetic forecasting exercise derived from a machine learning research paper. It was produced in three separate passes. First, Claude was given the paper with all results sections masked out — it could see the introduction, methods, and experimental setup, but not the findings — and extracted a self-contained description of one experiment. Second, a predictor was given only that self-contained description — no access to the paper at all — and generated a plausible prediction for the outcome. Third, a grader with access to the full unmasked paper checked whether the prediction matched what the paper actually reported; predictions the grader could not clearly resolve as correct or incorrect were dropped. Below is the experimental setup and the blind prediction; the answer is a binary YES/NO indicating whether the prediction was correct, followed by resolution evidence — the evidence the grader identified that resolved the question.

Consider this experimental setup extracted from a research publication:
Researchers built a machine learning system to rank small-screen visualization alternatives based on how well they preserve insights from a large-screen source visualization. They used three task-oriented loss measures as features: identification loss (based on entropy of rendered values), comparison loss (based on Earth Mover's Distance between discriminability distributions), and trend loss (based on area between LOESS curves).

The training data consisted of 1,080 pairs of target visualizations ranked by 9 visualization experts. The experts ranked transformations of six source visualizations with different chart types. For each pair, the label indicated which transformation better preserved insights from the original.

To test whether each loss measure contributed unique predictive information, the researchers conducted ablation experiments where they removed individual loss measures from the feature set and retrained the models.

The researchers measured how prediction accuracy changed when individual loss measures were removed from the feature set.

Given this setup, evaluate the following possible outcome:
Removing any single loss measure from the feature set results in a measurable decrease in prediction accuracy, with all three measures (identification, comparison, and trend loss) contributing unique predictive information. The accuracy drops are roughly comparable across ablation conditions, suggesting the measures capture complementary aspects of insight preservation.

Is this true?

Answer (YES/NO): NO